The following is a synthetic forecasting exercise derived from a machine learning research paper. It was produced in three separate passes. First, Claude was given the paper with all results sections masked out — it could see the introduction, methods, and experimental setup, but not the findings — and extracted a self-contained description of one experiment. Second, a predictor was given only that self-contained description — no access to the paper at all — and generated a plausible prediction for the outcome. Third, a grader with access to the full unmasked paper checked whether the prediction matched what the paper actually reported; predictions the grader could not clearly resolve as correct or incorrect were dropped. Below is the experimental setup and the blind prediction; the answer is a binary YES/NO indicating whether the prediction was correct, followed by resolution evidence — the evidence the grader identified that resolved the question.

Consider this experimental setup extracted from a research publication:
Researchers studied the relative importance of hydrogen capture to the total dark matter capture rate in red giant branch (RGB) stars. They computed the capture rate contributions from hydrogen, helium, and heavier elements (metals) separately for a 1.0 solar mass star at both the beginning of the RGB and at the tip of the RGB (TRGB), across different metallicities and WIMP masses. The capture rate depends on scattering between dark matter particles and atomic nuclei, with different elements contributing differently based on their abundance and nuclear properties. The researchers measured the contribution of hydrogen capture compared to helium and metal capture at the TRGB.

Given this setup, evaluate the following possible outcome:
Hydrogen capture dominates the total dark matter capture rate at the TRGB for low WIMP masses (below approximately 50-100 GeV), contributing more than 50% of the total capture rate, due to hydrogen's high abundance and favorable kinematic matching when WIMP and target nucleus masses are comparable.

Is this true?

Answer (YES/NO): NO